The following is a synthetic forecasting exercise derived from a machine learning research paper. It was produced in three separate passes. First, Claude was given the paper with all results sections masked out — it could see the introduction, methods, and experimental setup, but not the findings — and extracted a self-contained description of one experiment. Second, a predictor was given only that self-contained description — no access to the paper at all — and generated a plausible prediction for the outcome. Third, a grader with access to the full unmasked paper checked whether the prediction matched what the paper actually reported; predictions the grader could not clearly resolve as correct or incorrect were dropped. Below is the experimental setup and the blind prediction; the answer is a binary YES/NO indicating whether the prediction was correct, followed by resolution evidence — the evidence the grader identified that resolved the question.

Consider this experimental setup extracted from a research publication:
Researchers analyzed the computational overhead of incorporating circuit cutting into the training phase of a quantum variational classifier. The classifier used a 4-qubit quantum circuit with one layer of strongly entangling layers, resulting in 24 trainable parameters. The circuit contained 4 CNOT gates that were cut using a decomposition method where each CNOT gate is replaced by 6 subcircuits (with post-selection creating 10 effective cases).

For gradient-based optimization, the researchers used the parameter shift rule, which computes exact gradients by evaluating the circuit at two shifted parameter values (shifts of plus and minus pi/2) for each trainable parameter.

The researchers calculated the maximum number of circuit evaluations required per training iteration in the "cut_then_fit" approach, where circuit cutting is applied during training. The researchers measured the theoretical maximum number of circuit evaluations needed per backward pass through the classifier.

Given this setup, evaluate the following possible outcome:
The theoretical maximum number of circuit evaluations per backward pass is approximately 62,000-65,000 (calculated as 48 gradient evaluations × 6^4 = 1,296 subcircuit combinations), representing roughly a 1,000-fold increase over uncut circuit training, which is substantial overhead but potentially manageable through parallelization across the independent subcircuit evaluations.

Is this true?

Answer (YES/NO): YES